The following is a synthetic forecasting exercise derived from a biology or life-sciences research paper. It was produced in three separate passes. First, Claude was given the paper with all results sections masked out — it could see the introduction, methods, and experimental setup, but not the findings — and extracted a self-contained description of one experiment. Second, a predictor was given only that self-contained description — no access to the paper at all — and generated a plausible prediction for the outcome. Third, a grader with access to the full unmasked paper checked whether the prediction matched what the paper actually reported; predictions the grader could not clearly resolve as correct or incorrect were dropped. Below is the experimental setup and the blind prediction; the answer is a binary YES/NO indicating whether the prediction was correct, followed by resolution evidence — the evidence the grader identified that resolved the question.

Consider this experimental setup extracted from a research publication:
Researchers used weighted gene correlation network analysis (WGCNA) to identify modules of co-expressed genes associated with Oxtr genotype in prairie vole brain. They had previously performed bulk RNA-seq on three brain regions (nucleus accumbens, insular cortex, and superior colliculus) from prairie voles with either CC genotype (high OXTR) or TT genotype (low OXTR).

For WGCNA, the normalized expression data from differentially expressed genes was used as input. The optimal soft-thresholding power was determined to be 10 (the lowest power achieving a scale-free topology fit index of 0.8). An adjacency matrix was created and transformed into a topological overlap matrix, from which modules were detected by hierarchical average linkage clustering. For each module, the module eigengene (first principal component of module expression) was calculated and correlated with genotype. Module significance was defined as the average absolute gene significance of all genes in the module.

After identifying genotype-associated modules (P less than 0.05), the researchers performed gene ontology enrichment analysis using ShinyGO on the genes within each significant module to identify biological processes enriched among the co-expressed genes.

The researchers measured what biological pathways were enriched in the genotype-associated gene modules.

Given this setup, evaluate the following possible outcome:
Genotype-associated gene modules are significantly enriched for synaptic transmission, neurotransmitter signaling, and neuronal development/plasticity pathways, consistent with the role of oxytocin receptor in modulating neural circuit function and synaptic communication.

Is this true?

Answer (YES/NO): NO